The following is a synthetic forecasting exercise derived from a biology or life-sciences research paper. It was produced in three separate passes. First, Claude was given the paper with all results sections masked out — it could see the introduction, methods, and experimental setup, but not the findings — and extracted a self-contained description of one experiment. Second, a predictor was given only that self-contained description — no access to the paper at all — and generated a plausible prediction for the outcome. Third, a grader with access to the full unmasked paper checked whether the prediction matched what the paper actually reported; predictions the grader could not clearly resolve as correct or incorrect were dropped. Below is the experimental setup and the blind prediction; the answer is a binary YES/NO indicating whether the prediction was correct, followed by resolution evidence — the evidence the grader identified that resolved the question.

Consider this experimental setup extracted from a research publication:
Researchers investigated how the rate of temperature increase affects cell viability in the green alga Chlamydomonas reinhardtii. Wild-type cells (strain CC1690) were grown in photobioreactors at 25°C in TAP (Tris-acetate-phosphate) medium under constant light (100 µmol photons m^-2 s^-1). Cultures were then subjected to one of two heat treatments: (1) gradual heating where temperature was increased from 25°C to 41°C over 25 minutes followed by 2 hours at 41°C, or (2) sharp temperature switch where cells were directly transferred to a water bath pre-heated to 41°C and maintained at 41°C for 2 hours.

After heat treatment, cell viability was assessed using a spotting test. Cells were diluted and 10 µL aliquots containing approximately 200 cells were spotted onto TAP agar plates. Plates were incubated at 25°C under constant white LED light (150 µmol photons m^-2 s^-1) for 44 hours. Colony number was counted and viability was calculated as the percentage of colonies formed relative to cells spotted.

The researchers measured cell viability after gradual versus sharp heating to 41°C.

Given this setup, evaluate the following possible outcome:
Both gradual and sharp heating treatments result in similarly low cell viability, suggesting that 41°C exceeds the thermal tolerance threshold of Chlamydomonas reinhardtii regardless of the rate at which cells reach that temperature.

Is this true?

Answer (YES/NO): NO